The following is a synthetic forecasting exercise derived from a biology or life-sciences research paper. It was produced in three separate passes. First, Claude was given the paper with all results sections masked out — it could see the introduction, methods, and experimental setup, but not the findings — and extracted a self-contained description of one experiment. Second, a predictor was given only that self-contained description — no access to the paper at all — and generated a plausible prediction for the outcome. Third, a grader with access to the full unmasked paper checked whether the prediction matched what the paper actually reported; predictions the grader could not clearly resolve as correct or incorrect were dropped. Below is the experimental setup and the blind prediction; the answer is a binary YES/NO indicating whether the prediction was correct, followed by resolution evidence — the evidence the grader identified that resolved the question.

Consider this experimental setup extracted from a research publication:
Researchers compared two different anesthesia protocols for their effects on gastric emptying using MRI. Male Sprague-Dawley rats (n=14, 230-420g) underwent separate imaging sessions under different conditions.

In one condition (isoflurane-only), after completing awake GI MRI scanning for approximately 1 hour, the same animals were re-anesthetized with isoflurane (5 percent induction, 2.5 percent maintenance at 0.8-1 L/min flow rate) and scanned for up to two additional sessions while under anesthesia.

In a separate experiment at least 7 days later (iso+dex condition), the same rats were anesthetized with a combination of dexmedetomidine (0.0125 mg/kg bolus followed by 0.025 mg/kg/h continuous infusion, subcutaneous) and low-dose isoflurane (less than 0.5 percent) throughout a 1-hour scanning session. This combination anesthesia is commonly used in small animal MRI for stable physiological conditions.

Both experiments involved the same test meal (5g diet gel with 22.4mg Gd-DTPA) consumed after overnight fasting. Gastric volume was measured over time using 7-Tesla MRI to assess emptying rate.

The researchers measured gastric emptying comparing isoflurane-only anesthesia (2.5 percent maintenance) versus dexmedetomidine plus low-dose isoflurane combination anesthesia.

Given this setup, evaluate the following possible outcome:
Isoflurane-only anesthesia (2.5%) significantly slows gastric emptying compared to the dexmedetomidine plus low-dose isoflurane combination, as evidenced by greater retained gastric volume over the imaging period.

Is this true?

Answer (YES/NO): YES